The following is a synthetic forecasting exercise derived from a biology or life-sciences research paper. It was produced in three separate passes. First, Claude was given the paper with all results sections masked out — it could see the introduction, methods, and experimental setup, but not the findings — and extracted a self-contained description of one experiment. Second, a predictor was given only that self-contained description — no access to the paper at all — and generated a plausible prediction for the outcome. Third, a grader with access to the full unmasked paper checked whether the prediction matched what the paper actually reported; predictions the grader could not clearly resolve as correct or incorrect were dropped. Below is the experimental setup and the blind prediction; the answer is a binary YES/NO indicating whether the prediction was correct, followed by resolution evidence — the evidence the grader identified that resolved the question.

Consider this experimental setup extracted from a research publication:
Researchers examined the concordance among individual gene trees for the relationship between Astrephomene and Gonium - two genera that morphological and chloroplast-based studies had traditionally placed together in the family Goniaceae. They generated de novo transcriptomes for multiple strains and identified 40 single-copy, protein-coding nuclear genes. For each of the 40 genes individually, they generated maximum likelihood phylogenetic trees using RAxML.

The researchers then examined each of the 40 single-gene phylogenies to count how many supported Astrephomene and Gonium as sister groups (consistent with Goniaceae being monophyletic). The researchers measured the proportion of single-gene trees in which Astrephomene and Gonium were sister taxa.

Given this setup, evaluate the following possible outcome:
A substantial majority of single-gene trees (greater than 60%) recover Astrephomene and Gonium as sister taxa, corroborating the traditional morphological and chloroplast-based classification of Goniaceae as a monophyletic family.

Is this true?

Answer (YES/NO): NO